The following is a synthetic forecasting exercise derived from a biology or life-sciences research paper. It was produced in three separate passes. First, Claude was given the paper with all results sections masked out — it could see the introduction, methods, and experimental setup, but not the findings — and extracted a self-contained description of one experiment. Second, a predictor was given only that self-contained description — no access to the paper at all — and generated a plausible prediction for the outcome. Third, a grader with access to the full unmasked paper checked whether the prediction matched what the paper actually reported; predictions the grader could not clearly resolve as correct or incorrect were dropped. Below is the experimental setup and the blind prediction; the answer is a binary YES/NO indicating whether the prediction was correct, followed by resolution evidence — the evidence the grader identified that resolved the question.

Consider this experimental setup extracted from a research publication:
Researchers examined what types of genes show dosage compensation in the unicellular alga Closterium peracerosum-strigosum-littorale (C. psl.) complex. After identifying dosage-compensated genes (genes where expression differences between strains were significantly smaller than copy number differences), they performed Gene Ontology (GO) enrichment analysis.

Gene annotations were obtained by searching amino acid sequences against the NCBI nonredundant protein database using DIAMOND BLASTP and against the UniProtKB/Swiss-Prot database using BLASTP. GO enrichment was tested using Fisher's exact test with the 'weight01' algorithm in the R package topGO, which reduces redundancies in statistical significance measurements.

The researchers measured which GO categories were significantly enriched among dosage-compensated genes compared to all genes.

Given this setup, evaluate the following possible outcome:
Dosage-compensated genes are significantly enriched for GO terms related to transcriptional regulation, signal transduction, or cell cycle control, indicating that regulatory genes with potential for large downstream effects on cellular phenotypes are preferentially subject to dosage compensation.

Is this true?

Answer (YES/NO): NO